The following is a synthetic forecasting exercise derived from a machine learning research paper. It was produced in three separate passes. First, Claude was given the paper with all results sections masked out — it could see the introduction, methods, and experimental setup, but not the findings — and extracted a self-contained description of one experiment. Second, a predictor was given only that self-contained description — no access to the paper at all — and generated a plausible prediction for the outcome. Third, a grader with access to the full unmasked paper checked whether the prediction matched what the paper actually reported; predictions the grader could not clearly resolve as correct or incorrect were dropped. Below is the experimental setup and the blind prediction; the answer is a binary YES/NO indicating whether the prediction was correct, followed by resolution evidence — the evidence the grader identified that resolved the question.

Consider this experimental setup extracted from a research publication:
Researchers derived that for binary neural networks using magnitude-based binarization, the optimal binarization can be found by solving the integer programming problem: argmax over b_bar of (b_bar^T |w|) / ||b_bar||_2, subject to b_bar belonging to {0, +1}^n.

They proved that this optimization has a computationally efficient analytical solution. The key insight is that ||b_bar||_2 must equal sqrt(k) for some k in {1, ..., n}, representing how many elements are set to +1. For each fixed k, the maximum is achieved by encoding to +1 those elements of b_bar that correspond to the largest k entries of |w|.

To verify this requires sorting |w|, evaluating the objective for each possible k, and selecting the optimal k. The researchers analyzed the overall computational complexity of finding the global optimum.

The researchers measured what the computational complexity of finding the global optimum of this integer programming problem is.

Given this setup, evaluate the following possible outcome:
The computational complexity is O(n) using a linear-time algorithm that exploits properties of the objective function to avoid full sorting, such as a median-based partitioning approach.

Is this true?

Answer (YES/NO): NO